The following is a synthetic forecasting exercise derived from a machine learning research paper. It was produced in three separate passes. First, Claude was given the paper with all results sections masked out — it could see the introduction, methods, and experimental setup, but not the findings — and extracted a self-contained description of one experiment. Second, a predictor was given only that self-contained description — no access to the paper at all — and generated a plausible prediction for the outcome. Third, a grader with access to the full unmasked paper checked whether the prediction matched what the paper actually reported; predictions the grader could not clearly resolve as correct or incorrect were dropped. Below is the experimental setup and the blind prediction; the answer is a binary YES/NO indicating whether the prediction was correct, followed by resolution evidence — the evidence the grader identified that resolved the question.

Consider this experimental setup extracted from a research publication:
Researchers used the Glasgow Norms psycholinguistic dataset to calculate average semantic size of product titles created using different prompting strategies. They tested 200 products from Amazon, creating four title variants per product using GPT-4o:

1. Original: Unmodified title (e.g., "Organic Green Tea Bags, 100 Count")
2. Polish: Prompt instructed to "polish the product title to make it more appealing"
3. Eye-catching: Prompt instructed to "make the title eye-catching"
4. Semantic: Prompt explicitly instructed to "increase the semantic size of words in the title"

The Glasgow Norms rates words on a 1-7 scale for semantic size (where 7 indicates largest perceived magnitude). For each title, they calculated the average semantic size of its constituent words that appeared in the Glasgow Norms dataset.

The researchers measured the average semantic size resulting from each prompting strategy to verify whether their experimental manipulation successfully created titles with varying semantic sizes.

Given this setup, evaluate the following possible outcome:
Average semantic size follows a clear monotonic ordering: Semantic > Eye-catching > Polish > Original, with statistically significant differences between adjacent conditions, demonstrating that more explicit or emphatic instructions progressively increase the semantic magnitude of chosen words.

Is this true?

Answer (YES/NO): NO